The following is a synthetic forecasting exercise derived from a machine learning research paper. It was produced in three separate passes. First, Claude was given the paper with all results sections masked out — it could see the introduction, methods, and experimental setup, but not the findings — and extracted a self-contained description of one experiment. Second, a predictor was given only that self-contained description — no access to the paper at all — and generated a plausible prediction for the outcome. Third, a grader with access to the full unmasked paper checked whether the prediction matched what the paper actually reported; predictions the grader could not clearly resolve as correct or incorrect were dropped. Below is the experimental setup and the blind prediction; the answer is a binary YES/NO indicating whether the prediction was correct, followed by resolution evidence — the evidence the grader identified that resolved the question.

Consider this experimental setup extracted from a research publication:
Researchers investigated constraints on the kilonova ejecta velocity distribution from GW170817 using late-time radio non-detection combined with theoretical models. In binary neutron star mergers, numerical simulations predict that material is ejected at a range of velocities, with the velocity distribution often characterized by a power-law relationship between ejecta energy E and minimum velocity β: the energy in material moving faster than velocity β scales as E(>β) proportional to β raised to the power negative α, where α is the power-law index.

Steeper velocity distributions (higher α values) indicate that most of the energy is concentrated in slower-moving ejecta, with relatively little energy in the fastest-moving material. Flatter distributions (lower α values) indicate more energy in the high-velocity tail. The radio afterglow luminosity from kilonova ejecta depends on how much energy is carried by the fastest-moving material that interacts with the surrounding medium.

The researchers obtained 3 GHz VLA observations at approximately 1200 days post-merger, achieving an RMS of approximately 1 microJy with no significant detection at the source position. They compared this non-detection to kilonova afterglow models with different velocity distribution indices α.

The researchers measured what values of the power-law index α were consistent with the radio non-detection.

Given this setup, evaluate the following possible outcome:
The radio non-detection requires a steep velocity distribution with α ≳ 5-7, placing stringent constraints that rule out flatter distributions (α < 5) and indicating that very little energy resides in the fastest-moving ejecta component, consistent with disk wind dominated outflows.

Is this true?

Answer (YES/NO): NO